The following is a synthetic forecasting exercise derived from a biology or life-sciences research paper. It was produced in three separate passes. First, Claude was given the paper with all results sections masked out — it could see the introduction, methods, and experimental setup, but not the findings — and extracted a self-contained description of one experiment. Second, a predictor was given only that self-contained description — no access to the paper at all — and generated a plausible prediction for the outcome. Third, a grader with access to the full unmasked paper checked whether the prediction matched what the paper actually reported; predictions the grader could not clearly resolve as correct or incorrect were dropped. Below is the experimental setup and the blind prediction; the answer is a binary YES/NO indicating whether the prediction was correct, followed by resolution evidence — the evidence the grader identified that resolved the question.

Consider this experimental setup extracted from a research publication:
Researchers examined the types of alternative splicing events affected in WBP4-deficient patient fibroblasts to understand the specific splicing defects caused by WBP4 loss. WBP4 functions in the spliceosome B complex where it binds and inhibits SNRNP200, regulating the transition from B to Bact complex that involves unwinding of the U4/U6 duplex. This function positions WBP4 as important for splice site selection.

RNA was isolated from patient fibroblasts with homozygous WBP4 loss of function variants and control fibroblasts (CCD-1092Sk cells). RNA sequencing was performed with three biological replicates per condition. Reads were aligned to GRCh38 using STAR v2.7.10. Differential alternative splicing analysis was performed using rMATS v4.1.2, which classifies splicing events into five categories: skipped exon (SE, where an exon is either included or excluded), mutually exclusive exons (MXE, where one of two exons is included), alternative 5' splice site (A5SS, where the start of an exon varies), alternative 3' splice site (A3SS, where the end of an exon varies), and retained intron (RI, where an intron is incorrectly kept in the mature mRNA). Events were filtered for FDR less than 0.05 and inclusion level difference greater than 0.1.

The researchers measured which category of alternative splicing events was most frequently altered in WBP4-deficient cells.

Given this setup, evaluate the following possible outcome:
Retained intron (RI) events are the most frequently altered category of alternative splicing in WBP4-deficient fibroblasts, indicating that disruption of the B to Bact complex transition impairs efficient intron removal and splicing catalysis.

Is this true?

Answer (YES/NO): NO